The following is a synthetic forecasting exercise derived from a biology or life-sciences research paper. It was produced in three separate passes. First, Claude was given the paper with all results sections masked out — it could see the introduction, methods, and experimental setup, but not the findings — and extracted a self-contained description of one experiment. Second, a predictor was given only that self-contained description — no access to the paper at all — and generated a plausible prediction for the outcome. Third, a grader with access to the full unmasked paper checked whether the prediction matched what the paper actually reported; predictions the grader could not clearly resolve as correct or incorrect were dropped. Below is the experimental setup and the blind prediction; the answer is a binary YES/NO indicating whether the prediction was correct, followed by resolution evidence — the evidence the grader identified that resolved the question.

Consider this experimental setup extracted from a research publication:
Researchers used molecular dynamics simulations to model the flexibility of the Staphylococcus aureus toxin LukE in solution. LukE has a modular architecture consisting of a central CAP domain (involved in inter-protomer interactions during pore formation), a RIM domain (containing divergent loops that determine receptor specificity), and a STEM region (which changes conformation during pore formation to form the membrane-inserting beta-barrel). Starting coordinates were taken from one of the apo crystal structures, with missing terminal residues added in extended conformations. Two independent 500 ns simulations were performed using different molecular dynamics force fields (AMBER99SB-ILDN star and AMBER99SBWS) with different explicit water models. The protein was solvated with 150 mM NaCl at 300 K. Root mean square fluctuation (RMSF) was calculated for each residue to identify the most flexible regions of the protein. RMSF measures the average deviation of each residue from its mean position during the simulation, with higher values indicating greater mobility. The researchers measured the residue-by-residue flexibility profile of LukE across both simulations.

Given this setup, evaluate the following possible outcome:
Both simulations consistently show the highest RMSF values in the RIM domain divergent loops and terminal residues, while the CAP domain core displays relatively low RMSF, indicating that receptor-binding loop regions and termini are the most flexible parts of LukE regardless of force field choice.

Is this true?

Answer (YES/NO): YES